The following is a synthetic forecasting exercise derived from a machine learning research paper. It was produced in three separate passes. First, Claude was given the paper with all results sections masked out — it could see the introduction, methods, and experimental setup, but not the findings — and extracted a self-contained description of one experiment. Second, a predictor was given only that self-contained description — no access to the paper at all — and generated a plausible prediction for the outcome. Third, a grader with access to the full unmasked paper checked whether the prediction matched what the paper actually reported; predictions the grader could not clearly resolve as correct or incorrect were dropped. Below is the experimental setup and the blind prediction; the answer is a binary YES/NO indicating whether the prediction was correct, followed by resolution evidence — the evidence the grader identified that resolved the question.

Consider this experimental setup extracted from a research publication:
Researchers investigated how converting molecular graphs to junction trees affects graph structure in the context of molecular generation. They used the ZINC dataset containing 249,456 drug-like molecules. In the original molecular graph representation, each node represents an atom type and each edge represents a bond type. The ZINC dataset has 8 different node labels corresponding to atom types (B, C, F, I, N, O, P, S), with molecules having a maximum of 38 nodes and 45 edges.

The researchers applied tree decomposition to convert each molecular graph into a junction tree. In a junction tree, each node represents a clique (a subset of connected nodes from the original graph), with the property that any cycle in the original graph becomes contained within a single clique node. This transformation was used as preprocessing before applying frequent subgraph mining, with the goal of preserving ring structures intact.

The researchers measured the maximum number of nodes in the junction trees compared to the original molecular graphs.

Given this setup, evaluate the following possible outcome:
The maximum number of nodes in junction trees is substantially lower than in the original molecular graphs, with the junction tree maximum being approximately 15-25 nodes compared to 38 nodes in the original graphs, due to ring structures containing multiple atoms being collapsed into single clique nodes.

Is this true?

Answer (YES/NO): NO